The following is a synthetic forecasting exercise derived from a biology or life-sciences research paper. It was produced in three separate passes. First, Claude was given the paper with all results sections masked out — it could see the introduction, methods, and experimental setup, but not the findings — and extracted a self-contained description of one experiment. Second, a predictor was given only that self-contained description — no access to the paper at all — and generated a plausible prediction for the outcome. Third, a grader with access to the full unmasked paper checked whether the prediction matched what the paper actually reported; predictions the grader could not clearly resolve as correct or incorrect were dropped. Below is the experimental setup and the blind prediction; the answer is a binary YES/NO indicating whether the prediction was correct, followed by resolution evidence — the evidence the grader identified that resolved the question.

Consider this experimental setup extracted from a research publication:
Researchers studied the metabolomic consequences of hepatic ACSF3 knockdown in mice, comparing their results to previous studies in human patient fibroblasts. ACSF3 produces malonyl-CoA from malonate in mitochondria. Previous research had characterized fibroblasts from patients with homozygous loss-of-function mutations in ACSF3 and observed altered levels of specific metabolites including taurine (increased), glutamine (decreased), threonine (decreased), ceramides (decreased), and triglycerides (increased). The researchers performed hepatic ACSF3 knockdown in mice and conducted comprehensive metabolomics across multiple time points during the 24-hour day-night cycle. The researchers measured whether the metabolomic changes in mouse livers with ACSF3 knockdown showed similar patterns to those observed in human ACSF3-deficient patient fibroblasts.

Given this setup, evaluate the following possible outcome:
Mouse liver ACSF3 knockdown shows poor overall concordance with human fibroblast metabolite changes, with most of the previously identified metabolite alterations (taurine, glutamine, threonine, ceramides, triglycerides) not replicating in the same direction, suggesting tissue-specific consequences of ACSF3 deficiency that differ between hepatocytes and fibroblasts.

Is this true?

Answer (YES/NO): NO